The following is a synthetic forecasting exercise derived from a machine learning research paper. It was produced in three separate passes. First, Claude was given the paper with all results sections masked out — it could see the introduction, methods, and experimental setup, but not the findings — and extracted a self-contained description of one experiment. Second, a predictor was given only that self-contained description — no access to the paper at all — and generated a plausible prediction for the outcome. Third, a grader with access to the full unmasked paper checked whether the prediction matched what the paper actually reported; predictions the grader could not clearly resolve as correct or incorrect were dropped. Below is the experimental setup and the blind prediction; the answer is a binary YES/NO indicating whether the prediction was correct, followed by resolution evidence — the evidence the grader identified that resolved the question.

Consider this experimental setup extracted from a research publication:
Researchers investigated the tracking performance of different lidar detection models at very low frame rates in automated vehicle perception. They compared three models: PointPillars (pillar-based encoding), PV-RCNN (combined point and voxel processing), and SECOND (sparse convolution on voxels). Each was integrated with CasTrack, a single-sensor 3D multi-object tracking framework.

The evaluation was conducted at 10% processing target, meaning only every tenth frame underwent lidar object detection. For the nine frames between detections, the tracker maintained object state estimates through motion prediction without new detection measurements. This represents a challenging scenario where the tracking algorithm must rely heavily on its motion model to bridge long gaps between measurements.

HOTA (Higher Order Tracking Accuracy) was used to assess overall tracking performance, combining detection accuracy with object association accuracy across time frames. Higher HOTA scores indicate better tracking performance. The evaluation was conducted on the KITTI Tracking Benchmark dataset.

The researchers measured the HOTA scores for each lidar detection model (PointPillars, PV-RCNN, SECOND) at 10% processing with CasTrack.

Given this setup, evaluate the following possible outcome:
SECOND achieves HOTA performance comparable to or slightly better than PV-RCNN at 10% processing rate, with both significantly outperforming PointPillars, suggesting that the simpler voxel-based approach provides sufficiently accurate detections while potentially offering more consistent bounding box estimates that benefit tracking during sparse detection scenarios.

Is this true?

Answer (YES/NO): NO